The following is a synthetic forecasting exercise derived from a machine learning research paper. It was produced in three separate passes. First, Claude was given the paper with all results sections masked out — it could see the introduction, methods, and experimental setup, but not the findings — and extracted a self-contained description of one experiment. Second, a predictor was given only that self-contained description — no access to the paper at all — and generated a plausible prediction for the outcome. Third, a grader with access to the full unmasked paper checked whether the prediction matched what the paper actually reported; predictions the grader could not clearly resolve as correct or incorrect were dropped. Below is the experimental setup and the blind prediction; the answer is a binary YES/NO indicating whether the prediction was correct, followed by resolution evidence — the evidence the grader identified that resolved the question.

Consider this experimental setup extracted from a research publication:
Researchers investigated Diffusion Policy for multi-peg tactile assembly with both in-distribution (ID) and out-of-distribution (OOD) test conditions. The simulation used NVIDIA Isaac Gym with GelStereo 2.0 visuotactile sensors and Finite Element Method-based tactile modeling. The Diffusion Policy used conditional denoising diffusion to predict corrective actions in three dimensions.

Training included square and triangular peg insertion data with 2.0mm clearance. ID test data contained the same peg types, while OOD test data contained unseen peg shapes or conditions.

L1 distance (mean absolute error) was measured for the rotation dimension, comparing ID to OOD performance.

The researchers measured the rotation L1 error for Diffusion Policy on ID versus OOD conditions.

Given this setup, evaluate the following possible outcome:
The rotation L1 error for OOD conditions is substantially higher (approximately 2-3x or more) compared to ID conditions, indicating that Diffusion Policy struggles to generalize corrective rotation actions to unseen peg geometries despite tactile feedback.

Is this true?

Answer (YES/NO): NO